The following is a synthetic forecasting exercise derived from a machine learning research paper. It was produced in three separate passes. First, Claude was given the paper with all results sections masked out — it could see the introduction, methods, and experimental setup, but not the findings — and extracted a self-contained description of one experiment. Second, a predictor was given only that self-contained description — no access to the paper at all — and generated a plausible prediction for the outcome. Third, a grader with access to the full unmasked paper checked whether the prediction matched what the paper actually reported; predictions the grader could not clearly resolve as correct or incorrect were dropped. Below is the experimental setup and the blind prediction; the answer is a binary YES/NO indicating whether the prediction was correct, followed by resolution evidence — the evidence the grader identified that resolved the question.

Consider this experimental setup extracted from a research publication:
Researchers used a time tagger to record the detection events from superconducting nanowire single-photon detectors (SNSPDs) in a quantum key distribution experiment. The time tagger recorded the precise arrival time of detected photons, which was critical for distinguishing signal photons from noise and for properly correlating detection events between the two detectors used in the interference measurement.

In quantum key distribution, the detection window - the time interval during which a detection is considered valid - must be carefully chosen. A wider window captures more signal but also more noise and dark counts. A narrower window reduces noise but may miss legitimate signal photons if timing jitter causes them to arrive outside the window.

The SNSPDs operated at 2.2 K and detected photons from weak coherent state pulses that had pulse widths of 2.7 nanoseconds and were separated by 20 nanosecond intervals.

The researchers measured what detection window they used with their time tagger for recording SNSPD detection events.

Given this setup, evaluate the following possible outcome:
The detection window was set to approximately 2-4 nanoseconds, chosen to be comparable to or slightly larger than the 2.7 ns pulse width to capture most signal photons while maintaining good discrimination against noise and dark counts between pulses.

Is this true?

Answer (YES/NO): NO